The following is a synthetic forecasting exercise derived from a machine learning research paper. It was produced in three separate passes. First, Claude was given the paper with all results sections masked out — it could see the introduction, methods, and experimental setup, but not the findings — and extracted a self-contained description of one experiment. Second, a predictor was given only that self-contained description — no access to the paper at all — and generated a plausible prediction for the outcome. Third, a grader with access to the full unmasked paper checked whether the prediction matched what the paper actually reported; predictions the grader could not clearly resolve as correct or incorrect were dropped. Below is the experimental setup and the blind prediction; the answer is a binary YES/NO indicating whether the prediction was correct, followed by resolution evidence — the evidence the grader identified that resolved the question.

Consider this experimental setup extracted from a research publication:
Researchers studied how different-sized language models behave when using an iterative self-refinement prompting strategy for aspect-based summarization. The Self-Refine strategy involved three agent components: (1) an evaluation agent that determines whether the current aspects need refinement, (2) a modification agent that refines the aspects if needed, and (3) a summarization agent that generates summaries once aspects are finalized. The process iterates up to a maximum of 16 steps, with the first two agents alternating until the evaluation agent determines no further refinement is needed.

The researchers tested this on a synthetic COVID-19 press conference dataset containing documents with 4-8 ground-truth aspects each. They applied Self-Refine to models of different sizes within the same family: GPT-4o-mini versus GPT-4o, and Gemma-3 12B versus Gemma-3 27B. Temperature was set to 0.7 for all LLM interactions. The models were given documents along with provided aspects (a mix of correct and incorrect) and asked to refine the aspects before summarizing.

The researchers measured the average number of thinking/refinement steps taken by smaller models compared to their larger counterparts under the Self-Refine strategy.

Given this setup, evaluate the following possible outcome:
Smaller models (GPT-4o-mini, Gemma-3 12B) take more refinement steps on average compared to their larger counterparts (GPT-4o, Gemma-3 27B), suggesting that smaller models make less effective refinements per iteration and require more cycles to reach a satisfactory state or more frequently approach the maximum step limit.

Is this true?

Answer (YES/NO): YES